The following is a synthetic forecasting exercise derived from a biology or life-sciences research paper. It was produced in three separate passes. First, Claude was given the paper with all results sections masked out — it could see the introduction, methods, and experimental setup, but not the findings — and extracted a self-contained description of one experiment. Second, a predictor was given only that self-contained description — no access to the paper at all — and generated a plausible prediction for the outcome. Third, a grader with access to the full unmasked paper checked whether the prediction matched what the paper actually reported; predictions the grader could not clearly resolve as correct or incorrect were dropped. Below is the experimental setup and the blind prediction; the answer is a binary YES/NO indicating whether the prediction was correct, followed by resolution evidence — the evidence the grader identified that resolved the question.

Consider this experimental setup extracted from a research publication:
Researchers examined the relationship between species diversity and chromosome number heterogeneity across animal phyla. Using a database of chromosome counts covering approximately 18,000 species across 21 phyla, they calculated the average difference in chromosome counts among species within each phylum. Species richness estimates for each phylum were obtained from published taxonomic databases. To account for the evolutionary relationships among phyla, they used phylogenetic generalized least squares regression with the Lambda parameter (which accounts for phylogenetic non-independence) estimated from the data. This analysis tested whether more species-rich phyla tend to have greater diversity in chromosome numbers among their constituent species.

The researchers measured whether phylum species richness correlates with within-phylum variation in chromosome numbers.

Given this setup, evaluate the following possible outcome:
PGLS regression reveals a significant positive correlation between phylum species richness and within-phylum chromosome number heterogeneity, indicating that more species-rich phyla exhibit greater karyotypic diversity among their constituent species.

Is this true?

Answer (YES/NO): NO